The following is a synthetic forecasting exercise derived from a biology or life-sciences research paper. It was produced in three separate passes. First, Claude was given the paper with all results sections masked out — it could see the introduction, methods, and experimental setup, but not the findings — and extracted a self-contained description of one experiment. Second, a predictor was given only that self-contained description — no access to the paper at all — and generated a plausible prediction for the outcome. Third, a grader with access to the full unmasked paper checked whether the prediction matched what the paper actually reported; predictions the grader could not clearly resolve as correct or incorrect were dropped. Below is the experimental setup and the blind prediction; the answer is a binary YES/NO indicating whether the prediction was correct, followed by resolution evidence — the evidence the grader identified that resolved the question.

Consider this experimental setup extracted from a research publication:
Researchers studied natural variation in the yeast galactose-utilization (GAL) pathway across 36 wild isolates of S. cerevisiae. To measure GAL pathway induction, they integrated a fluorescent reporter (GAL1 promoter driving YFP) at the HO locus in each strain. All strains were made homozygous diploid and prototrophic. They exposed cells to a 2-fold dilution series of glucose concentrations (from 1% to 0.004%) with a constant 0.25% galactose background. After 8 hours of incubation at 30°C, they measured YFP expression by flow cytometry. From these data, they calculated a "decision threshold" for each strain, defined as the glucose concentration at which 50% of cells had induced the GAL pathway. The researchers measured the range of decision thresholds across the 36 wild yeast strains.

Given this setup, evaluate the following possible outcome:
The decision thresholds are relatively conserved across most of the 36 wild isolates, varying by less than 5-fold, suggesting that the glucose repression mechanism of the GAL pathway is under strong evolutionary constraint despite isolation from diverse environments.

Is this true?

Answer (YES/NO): NO